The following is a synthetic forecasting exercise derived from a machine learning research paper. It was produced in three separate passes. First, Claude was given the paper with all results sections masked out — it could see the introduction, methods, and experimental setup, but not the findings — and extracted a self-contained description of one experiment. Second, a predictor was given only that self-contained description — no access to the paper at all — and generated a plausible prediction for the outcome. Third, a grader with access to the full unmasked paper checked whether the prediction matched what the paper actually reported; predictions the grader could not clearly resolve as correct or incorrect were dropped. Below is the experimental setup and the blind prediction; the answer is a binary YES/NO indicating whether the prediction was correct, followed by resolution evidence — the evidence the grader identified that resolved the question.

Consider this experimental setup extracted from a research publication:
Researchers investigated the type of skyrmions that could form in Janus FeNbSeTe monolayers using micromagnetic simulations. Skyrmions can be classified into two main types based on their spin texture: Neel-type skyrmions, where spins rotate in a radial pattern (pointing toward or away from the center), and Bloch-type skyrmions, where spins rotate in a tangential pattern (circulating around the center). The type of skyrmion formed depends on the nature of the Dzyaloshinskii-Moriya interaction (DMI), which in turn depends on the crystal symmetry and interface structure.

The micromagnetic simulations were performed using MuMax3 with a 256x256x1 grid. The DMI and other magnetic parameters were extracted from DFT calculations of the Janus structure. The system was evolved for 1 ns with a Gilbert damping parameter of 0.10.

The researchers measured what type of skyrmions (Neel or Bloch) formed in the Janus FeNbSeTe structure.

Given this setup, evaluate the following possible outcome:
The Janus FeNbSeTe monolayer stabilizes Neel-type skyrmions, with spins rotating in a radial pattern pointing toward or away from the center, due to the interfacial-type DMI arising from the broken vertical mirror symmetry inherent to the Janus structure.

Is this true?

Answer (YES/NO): YES